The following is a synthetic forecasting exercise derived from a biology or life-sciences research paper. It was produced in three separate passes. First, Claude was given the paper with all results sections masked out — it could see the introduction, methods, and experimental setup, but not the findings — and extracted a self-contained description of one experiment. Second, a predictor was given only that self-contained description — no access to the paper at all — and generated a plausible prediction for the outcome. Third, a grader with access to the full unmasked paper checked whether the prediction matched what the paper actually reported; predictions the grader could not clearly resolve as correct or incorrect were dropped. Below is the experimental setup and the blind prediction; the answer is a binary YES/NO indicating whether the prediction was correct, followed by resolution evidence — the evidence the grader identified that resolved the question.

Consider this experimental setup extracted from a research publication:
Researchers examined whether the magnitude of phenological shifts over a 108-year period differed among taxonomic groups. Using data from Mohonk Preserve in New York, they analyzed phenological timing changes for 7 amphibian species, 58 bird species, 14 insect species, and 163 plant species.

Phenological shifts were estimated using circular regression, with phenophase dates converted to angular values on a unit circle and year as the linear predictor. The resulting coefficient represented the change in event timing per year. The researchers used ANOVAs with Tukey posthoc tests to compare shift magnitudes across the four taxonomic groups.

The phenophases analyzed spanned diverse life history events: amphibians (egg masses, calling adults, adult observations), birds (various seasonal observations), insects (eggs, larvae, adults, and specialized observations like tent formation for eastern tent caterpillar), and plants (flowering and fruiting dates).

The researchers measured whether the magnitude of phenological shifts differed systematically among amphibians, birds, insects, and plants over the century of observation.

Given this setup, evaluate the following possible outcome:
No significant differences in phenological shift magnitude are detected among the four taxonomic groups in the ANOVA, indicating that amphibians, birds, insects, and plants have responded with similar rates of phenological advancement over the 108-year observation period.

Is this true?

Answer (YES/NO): NO